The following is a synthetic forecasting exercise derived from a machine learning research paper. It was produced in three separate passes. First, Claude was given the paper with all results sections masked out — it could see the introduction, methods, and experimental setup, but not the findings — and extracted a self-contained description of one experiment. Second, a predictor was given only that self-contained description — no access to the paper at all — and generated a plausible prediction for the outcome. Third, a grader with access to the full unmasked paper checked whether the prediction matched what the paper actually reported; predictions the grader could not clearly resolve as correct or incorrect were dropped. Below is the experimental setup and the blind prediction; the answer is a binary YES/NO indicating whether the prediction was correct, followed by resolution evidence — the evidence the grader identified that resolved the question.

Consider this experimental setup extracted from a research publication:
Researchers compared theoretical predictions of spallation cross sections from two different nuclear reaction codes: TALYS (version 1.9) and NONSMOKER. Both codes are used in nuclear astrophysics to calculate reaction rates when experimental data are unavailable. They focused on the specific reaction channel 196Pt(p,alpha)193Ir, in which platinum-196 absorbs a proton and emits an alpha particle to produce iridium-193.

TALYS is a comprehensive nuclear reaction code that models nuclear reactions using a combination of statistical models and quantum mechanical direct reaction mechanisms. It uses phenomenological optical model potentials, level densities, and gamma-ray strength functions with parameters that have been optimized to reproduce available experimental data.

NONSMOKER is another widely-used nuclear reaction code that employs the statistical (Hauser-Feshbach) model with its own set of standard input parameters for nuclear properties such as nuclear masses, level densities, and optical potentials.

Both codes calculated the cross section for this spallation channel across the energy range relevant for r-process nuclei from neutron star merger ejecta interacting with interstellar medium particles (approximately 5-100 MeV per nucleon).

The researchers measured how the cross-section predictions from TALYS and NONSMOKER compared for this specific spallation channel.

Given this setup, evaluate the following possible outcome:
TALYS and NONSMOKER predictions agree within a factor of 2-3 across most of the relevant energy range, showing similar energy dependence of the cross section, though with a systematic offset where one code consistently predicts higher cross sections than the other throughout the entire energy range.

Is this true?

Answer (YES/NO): NO